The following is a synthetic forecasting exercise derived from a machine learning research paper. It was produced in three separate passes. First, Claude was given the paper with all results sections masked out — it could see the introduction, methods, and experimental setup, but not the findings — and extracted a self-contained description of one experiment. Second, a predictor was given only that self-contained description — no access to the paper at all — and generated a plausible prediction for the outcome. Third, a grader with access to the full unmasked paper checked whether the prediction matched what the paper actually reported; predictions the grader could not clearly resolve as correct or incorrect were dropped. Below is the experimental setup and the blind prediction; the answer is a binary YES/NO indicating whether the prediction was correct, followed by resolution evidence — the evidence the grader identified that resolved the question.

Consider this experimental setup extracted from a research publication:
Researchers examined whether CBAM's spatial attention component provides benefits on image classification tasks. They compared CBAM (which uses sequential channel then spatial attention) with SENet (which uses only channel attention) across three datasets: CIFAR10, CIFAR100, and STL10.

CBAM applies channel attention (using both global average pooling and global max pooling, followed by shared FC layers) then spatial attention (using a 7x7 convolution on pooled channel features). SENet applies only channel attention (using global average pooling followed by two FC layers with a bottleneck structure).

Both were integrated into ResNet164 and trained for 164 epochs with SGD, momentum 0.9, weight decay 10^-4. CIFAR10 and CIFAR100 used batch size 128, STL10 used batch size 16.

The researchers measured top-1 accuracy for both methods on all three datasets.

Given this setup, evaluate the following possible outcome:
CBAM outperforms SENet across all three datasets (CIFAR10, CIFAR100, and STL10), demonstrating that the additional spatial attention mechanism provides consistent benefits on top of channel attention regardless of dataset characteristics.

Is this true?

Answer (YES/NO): NO